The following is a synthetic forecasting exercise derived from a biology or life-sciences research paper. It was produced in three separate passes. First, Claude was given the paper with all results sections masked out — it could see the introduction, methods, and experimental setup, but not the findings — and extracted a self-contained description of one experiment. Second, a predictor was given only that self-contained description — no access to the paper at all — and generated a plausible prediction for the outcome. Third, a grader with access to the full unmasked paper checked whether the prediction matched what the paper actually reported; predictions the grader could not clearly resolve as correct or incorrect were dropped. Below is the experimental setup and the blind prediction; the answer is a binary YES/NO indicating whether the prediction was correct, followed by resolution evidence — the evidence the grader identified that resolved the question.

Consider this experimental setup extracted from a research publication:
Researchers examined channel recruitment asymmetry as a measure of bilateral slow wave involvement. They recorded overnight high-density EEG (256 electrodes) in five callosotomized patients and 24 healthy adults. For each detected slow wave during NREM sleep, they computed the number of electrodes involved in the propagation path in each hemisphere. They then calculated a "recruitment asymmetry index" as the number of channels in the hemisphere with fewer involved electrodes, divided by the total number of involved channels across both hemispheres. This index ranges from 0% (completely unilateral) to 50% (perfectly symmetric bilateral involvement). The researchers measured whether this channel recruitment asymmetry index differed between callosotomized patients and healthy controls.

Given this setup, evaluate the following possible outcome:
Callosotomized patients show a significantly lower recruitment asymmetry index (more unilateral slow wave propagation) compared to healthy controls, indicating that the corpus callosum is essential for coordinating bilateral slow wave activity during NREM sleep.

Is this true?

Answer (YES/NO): YES